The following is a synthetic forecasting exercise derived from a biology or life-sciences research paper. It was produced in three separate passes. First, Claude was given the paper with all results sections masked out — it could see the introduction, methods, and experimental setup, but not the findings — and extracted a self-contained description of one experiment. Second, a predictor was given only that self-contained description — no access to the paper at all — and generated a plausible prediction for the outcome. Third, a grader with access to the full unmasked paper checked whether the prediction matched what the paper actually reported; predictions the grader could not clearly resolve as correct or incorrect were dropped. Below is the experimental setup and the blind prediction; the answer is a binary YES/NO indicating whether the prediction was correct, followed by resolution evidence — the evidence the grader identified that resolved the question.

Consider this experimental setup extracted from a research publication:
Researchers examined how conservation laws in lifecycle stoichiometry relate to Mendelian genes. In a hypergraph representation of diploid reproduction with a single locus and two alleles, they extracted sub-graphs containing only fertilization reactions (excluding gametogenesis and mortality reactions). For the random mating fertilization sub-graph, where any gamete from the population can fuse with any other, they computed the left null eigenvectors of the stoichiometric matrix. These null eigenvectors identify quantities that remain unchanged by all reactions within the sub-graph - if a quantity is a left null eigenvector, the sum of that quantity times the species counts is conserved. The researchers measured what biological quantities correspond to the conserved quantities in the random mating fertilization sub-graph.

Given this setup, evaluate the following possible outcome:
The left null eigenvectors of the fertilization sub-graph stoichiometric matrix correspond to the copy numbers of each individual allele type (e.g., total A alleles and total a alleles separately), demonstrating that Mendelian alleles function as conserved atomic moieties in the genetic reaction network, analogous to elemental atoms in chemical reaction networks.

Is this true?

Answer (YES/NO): YES